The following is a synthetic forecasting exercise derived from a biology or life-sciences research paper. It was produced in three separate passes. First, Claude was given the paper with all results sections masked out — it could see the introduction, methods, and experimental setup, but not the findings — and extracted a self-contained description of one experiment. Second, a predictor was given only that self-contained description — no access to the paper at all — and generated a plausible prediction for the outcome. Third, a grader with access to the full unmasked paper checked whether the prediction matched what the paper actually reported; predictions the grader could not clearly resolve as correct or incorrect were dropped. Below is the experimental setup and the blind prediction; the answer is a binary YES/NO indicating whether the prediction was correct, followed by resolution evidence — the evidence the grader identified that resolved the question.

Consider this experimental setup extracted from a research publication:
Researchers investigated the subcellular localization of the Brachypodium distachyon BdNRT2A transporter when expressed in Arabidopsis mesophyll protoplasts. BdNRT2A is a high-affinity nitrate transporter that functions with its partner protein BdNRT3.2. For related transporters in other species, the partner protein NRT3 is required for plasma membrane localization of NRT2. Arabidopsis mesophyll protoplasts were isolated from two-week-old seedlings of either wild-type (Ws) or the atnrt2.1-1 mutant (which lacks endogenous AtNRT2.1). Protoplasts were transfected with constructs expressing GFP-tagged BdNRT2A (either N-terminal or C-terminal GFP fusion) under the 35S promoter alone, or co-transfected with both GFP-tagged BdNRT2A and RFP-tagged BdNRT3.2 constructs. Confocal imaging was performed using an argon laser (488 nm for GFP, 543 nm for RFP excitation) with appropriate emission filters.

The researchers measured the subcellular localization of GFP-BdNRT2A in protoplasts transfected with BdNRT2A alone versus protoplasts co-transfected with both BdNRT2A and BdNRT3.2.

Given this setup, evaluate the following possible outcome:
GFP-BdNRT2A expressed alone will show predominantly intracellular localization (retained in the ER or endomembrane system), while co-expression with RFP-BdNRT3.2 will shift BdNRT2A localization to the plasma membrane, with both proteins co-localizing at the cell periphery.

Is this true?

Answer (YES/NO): NO